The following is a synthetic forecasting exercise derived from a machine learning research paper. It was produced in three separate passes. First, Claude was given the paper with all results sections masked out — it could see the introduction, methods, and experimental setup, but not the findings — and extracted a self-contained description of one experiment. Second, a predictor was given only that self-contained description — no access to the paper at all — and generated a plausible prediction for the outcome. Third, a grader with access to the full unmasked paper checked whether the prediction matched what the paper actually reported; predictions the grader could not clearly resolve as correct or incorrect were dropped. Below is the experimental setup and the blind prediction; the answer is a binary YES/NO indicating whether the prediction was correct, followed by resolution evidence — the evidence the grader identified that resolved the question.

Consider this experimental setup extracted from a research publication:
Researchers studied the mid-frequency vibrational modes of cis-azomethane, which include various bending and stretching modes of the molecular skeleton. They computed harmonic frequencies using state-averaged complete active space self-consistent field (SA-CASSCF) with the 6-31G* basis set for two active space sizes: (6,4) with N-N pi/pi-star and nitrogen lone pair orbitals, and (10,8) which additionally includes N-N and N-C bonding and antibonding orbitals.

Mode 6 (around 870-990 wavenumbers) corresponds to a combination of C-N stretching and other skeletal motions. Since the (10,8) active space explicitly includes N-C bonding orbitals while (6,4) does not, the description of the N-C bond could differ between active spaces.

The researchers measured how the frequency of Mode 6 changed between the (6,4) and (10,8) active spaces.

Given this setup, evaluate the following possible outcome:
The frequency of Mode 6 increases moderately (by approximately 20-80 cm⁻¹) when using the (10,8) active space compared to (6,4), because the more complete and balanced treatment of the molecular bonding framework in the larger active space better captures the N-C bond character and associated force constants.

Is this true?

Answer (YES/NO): NO